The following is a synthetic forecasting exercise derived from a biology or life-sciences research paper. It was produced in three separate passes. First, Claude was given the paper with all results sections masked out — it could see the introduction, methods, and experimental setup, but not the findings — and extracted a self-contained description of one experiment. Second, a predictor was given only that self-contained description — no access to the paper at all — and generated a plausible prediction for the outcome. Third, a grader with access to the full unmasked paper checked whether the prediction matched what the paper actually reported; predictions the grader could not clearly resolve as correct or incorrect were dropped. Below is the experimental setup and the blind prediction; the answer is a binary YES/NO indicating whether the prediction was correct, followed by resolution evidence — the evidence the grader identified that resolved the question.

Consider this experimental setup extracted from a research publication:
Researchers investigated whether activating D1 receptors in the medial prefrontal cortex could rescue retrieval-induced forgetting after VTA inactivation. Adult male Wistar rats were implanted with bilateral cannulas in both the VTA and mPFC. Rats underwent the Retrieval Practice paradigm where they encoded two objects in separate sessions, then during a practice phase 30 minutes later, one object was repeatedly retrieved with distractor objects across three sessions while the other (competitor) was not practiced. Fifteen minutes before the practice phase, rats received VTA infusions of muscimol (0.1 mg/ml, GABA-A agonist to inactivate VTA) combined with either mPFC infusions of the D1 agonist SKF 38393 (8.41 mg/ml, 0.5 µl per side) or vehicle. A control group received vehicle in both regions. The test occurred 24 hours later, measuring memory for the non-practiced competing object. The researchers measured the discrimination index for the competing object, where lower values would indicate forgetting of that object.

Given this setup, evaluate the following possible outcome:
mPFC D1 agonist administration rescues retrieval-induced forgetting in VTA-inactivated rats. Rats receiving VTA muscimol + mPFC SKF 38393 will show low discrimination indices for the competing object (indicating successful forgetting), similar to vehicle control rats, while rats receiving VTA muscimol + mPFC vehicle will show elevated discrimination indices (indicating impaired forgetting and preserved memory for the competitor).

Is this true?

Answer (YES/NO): YES